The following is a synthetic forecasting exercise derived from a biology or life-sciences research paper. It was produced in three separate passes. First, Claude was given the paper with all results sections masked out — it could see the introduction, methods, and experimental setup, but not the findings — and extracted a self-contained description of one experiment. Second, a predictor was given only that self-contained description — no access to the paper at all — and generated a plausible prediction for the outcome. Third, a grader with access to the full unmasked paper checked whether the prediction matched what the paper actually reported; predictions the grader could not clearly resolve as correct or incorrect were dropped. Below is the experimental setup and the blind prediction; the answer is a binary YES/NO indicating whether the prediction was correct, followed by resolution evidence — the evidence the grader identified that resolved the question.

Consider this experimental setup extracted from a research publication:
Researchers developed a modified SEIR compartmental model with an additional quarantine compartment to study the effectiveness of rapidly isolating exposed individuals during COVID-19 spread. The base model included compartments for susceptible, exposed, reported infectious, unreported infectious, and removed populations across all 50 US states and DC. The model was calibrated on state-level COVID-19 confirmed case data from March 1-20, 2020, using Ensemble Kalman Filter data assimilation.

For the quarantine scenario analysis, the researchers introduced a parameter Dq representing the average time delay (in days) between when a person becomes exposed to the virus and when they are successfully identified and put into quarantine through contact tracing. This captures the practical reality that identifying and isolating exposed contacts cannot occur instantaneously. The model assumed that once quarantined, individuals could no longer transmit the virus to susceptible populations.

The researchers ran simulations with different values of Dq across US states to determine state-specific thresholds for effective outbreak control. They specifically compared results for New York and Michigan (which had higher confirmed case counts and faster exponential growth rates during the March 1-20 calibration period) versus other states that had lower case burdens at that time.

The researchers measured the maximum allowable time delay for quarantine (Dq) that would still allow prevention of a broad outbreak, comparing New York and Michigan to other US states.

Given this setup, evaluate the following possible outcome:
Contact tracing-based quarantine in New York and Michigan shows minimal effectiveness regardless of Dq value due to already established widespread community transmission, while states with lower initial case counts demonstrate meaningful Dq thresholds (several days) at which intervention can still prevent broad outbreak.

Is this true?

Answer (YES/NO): NO